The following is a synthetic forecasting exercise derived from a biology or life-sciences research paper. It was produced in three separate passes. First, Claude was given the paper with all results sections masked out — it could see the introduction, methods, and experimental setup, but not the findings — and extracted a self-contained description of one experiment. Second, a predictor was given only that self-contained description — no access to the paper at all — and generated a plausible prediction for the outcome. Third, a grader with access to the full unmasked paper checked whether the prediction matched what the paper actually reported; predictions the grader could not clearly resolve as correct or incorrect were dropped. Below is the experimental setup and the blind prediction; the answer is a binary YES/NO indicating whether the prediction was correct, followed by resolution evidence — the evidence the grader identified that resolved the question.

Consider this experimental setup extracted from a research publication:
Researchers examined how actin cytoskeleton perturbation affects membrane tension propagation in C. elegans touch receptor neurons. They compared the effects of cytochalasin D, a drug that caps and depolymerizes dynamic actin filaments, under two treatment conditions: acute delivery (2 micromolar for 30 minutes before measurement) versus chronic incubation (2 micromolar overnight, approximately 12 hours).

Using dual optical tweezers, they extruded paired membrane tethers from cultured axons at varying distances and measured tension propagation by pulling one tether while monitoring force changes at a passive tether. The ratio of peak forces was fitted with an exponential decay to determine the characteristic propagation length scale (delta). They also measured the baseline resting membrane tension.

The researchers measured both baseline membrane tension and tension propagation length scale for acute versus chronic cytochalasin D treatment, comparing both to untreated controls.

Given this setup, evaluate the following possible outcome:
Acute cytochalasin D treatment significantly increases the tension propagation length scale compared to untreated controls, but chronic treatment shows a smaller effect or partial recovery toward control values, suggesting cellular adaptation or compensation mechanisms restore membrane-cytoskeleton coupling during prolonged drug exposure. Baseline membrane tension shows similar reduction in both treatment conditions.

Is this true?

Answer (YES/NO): NO